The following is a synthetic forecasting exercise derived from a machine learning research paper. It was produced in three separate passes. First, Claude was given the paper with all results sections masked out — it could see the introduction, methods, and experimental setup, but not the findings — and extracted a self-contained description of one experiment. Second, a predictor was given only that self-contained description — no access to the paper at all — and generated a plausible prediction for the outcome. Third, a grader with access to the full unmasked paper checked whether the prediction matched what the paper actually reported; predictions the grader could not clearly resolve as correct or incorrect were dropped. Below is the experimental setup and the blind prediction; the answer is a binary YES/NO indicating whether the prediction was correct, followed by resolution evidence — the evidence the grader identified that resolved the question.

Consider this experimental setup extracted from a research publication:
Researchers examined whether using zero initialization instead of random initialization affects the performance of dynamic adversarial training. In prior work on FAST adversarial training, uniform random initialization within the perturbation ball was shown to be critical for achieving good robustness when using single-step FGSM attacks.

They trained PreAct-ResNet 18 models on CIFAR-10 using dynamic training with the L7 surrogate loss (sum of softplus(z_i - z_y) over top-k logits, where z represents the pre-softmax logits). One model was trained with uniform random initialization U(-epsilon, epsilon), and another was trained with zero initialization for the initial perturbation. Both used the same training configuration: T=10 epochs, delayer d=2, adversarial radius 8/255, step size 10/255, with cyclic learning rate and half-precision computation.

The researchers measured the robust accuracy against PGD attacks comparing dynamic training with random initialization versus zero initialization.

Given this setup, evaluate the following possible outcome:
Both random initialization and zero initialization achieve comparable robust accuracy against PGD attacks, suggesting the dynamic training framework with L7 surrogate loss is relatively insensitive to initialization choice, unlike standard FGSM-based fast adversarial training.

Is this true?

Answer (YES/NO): YES